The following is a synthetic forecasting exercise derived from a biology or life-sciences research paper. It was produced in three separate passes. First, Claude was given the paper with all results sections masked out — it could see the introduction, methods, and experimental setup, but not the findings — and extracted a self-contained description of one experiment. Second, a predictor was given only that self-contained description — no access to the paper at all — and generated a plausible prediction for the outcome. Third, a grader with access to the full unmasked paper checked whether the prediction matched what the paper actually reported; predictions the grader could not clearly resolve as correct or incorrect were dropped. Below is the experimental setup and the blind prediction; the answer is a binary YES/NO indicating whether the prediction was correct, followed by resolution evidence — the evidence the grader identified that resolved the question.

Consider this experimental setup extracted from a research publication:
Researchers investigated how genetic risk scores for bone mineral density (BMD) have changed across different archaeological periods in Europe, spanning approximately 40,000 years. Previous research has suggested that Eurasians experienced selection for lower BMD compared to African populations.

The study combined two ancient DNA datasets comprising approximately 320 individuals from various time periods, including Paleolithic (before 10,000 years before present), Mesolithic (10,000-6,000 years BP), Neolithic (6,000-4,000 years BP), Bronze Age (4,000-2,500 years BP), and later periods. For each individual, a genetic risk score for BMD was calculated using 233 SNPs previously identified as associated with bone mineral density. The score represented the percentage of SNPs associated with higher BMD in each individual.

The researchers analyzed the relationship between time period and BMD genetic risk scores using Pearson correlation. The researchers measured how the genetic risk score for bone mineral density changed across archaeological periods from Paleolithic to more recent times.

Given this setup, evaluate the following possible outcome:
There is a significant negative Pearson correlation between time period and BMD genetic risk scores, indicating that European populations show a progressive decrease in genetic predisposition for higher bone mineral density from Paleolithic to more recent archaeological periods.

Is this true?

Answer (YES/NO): NO